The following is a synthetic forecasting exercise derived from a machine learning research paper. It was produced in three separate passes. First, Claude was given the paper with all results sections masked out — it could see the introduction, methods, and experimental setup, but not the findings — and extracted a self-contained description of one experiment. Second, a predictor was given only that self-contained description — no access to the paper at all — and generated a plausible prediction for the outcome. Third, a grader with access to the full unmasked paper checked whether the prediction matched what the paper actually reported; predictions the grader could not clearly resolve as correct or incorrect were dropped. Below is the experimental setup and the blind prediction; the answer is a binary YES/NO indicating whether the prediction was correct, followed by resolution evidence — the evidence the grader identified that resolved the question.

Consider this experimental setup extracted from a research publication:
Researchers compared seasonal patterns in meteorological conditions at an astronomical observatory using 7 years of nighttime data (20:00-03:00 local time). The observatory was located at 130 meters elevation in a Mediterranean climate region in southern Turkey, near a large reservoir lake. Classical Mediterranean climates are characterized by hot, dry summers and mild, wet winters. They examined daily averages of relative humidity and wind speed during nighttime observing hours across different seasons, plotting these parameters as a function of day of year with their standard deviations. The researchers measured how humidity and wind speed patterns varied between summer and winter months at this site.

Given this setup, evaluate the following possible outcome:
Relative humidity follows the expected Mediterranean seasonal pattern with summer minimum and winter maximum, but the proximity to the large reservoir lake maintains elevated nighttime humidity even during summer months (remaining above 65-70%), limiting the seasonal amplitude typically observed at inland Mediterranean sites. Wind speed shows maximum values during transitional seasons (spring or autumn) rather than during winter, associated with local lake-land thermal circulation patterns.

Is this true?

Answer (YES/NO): NO